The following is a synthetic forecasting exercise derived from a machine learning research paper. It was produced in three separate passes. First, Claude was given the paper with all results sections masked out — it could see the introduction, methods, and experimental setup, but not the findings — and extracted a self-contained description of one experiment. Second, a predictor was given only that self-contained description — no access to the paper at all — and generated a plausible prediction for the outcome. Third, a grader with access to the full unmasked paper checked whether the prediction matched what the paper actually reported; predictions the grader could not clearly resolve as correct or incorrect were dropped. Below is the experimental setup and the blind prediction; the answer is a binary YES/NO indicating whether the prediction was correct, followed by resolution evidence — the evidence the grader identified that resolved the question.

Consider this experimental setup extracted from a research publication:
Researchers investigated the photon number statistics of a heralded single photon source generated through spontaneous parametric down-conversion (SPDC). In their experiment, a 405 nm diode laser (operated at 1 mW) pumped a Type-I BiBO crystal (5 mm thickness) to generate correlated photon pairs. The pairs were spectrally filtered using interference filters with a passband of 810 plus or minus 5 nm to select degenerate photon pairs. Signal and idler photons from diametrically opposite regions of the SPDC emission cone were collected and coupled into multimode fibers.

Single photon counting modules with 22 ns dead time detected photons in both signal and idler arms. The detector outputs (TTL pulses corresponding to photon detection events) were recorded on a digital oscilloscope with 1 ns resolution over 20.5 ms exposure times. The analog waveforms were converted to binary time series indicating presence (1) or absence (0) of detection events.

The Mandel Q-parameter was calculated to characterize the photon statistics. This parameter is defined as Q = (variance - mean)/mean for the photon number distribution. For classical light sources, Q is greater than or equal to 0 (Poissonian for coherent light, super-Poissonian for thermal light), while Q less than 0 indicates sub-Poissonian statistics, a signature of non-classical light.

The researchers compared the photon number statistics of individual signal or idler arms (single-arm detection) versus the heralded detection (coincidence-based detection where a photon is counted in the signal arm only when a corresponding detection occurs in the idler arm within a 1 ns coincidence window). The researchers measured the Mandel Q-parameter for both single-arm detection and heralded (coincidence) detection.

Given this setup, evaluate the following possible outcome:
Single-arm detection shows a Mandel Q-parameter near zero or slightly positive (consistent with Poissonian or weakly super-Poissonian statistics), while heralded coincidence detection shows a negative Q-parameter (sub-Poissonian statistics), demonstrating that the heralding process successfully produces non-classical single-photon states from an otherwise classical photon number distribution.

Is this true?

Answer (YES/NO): YES